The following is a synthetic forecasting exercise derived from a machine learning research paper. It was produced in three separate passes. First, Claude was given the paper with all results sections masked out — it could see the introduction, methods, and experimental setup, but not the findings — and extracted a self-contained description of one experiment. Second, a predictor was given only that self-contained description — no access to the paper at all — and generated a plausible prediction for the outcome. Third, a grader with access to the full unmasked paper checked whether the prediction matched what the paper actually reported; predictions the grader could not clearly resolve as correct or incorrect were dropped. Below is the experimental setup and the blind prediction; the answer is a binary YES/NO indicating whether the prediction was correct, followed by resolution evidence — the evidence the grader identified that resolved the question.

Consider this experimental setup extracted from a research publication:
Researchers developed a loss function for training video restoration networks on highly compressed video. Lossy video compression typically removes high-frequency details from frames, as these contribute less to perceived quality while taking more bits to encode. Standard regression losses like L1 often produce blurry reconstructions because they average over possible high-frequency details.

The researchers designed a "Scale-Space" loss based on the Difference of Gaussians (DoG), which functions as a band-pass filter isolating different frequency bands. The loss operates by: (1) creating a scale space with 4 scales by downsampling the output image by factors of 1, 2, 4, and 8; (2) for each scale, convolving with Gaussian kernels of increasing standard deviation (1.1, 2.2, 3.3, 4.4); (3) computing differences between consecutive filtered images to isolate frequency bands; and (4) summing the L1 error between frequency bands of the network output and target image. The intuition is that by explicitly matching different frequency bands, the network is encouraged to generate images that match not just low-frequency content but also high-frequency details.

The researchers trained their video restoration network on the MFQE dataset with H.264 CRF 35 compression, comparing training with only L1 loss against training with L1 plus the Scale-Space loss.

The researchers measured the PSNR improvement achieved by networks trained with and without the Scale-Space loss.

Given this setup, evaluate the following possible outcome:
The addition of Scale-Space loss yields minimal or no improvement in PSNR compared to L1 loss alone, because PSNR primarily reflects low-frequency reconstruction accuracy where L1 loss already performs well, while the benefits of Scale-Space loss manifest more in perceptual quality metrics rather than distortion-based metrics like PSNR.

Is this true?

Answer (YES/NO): NO